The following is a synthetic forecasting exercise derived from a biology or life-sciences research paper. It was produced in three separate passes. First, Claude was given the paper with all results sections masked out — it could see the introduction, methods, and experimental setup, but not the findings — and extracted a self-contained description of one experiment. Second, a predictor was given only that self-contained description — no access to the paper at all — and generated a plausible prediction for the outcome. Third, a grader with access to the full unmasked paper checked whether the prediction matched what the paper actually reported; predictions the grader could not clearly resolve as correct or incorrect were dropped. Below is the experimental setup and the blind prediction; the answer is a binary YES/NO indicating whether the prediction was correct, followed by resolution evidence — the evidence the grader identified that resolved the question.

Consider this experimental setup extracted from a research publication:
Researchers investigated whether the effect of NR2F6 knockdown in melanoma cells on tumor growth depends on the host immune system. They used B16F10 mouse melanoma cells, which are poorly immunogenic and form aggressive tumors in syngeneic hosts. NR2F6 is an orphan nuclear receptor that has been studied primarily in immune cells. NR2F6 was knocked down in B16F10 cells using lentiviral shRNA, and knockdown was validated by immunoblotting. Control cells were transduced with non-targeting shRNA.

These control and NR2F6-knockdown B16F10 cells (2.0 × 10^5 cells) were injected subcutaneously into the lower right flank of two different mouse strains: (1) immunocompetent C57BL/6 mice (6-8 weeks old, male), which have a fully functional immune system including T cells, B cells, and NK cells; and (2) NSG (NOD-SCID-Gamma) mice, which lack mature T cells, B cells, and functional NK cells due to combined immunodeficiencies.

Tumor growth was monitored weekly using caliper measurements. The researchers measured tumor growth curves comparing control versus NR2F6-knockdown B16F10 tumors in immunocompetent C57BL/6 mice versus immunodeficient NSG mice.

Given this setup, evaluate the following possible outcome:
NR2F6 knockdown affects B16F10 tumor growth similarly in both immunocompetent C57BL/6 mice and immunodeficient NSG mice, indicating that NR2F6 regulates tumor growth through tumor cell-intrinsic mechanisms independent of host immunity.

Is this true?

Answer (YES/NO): NO